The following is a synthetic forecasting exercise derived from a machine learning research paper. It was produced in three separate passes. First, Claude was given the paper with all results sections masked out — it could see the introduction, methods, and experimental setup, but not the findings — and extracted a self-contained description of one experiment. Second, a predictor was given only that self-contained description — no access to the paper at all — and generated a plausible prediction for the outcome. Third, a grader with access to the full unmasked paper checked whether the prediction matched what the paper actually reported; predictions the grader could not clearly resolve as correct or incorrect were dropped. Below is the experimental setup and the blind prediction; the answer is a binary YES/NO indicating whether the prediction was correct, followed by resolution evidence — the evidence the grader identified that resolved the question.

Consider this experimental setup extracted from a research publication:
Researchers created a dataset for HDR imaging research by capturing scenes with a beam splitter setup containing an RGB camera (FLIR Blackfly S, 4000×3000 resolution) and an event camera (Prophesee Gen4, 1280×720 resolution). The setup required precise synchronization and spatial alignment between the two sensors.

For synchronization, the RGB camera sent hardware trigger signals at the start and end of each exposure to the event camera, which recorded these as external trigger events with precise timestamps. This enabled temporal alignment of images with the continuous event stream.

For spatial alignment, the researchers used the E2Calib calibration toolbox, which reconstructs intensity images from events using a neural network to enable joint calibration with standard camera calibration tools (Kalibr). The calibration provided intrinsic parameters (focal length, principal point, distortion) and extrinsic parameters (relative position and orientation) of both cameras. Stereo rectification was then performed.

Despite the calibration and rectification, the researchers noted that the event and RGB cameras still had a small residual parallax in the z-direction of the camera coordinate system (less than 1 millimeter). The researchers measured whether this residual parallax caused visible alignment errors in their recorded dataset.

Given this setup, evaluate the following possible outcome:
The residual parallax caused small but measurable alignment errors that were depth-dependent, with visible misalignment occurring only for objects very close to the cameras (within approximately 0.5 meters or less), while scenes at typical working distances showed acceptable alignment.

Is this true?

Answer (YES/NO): NO